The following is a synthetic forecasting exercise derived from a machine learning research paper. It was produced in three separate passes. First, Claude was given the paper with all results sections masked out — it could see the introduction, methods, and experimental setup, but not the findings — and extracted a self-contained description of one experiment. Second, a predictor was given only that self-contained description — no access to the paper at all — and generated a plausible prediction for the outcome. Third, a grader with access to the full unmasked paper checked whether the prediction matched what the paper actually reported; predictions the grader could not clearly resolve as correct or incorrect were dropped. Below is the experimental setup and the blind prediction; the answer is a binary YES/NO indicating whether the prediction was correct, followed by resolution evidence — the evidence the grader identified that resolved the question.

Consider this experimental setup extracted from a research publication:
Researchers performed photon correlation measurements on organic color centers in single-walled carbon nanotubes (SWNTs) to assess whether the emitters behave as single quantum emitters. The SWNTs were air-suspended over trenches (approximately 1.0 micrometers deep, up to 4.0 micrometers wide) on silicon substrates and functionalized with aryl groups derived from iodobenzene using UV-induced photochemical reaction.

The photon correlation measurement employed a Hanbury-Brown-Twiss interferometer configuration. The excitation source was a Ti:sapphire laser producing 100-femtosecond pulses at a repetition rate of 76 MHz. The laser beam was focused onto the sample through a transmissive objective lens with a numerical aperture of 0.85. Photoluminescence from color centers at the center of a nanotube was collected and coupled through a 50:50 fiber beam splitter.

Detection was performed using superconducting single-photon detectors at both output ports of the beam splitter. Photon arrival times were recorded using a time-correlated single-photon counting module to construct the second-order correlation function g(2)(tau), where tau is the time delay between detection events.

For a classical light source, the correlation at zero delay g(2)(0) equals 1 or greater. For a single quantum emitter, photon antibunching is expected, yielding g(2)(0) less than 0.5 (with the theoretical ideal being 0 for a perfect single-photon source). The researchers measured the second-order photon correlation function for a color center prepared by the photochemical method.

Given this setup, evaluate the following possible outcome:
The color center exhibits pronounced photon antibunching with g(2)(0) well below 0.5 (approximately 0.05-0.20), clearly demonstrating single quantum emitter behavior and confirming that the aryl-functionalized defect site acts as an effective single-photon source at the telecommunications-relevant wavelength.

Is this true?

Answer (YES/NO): NO